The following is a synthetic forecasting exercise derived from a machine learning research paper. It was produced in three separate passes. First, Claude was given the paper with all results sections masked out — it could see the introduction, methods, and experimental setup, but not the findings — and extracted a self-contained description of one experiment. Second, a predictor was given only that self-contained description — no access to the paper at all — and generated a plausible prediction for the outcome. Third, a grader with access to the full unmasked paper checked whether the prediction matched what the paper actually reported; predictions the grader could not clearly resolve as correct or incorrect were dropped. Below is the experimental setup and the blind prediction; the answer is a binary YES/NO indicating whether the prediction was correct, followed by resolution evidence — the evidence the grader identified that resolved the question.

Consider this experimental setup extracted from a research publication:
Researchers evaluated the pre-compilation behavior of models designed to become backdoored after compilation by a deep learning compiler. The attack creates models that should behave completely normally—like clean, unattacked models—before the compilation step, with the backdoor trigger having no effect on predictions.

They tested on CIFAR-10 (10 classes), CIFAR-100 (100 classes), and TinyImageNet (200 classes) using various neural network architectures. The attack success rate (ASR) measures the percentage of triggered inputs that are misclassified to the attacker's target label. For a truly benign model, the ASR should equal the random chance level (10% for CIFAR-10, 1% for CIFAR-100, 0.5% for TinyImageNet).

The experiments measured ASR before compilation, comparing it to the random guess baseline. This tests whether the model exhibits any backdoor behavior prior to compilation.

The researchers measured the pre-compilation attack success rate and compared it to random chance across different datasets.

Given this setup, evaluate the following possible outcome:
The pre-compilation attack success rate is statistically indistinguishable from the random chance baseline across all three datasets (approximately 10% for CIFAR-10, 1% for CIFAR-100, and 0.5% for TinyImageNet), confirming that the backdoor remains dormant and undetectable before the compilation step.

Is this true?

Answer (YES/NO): YES